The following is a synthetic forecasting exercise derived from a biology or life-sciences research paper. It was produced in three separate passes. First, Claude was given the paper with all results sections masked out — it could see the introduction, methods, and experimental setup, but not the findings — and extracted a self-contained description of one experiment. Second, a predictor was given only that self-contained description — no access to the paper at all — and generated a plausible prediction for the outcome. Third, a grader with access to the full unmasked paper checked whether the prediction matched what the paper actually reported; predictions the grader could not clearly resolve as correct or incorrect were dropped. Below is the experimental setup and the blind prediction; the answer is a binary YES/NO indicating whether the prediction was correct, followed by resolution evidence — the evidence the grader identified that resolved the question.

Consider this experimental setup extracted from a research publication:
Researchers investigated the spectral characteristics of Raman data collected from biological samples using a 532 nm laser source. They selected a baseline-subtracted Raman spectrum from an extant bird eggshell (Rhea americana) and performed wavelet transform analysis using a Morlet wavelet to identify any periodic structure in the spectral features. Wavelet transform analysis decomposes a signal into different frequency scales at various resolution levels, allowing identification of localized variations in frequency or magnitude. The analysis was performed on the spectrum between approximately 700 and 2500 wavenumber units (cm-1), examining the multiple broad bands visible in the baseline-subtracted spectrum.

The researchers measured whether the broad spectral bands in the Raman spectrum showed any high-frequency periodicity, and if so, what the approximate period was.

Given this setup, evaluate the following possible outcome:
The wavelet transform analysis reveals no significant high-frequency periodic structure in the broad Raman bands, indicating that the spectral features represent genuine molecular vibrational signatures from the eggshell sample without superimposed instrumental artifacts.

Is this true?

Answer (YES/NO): NO